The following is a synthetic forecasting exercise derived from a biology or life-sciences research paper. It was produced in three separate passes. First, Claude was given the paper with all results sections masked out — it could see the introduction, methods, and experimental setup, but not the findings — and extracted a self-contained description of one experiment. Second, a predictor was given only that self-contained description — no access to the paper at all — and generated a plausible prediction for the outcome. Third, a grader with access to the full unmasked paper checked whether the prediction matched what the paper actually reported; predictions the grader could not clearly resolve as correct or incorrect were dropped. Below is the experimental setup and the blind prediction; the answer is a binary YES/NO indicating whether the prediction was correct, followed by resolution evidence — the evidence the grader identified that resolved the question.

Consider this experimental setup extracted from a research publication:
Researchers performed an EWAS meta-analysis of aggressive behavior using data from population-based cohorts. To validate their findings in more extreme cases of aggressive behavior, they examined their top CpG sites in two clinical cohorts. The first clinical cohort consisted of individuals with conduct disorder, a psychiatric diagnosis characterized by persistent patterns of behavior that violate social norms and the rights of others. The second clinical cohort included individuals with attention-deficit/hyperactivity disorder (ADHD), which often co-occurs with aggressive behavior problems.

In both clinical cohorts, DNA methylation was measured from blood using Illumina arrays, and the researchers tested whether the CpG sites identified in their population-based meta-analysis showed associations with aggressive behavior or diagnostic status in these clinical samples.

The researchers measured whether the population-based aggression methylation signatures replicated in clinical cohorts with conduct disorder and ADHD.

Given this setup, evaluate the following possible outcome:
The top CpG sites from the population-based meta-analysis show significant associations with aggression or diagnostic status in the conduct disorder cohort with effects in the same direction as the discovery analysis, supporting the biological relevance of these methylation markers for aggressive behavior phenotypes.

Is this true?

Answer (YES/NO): NO